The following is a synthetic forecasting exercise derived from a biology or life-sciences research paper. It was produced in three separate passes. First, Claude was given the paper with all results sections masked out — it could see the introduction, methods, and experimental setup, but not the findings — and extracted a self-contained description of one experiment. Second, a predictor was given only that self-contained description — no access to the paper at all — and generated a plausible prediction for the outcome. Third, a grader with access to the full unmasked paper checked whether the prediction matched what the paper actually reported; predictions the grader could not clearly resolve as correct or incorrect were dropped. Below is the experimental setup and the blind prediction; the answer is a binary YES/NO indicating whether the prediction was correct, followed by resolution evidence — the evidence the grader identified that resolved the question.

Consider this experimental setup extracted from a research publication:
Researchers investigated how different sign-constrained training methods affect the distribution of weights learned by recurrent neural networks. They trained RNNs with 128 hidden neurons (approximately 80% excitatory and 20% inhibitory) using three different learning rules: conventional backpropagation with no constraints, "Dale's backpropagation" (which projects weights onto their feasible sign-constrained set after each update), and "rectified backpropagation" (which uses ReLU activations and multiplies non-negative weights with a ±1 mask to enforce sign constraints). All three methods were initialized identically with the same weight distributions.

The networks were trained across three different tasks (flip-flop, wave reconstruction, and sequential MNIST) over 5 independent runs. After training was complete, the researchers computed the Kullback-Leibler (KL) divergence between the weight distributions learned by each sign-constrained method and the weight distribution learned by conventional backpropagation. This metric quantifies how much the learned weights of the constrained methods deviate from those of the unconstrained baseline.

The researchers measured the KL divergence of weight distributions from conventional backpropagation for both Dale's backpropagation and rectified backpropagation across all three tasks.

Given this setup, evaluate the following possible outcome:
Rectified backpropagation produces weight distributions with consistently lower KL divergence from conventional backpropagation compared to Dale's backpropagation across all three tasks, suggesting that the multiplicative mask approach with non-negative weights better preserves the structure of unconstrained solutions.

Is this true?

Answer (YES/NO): NO